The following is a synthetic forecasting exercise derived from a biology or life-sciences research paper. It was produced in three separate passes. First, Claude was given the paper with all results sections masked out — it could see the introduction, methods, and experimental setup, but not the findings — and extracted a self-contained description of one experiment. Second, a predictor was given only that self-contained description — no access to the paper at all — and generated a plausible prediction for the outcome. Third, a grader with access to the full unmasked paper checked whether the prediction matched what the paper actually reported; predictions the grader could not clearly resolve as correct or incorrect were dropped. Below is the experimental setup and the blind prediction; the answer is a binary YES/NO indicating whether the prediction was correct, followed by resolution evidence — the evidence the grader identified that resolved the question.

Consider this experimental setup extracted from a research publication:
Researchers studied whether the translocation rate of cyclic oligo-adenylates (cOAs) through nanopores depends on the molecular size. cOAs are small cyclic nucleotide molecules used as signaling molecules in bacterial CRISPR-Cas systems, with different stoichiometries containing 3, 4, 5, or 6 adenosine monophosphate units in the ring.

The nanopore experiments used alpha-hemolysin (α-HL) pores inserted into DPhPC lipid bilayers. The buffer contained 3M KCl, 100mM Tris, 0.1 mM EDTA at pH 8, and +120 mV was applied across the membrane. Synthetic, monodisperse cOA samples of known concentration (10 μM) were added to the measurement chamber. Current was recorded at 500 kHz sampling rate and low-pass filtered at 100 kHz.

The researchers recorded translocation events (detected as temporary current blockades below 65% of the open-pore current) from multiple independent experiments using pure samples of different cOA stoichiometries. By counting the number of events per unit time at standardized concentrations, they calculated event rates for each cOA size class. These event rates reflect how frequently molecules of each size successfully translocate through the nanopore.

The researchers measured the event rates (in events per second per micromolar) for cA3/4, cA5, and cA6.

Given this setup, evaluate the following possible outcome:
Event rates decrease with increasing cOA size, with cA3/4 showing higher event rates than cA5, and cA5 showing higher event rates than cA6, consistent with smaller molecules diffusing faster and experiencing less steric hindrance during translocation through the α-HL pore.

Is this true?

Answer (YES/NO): NO